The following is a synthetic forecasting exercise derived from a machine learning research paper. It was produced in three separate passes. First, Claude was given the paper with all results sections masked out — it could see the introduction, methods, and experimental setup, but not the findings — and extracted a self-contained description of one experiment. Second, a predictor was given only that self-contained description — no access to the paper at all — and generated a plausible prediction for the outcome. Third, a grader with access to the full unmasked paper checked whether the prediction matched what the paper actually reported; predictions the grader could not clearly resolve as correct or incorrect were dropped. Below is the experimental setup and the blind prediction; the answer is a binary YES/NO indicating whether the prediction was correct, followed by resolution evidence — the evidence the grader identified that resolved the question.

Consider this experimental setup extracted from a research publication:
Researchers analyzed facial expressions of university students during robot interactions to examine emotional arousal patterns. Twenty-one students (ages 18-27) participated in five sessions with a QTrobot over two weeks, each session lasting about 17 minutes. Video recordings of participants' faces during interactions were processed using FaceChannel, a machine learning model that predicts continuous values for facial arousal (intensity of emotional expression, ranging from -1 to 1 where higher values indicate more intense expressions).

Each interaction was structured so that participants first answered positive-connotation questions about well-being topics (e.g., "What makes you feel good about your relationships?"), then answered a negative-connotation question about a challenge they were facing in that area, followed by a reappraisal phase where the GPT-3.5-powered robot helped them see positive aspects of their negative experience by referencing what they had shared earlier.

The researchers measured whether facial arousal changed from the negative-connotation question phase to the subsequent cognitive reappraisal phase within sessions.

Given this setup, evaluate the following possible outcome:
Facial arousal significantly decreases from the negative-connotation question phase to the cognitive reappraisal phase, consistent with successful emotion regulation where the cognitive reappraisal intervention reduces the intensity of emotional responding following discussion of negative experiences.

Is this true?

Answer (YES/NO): NO